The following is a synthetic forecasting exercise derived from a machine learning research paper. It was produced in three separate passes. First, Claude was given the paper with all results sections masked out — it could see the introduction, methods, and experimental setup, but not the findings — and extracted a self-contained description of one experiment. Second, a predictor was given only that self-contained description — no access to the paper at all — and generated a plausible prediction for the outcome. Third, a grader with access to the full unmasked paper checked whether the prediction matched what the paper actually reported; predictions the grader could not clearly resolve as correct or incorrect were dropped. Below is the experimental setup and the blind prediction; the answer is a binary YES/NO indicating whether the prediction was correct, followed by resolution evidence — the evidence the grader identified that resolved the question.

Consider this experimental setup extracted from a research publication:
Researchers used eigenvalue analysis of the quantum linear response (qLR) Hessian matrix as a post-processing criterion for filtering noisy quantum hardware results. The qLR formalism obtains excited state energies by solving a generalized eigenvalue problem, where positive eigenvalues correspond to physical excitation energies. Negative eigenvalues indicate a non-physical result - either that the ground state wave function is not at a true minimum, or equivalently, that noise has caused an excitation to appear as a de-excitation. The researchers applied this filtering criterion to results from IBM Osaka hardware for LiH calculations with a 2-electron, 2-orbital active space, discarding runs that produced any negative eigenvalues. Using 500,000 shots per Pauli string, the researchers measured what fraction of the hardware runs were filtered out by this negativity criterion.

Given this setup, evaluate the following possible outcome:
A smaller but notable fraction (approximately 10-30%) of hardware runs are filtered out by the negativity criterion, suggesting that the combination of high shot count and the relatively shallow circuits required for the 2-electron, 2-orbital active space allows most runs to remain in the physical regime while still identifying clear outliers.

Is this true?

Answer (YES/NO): YES